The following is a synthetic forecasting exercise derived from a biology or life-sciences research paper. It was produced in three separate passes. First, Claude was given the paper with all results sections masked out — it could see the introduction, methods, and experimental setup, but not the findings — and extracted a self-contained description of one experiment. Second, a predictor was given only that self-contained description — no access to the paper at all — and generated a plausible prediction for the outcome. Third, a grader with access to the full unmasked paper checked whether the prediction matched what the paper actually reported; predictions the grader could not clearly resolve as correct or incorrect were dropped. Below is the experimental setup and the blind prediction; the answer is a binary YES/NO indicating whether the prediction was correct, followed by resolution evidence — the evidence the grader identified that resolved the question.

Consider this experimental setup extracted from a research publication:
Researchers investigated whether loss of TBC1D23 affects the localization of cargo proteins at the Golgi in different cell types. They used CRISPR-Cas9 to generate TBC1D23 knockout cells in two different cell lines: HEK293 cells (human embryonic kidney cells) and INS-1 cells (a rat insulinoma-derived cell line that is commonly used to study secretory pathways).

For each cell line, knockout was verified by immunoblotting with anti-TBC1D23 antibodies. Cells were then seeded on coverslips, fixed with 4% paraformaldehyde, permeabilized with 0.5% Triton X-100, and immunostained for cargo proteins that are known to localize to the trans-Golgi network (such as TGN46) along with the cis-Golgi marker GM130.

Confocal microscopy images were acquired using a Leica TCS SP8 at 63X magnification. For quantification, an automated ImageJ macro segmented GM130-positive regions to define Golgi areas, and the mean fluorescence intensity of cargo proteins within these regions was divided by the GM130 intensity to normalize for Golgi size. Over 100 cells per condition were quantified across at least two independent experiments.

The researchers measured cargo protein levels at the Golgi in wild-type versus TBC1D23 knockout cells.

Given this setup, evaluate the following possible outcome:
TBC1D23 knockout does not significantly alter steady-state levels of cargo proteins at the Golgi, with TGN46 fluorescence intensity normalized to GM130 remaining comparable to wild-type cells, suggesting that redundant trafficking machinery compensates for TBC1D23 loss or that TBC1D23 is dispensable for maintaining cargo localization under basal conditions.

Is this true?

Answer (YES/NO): NO